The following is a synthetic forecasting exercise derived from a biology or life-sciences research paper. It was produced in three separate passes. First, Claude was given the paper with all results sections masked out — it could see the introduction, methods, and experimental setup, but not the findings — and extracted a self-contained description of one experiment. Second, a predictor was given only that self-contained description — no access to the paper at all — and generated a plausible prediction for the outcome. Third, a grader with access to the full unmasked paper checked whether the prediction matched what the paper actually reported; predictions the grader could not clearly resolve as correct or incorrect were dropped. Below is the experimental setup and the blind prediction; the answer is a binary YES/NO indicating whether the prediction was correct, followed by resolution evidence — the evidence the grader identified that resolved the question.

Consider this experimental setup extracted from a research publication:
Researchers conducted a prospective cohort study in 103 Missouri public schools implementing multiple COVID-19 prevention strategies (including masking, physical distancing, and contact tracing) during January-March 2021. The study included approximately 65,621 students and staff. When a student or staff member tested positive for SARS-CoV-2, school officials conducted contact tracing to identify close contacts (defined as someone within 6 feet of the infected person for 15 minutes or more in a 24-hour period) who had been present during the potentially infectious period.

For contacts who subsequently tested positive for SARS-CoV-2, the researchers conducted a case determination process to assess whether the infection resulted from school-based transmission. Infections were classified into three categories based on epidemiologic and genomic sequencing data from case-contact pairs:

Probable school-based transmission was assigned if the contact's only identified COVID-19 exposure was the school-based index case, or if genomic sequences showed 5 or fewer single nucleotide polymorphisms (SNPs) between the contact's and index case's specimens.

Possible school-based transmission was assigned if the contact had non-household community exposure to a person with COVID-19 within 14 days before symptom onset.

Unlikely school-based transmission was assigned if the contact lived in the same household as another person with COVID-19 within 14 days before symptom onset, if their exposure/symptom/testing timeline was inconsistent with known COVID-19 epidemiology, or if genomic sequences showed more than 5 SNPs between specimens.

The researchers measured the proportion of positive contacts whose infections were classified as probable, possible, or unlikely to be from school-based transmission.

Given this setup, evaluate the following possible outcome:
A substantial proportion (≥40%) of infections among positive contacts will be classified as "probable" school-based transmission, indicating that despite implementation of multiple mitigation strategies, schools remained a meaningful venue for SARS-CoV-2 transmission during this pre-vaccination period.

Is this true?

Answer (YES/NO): YES